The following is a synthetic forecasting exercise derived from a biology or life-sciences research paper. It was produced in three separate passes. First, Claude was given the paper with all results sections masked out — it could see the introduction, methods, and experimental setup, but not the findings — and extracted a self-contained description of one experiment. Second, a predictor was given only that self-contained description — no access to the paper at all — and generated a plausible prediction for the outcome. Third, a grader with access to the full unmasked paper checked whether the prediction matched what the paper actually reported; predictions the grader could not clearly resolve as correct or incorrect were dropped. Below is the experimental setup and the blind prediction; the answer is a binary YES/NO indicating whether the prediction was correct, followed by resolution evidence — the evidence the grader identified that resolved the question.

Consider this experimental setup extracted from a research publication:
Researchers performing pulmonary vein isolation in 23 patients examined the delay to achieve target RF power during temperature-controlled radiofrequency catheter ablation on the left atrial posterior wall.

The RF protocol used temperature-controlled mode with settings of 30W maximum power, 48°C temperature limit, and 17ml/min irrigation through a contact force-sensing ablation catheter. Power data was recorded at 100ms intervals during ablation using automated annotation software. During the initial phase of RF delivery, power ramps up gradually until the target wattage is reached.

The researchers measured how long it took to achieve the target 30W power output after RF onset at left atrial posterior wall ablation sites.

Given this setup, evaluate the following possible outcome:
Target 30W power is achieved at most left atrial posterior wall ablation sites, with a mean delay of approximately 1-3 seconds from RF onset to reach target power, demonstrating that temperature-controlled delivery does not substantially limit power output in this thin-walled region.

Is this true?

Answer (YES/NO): NO